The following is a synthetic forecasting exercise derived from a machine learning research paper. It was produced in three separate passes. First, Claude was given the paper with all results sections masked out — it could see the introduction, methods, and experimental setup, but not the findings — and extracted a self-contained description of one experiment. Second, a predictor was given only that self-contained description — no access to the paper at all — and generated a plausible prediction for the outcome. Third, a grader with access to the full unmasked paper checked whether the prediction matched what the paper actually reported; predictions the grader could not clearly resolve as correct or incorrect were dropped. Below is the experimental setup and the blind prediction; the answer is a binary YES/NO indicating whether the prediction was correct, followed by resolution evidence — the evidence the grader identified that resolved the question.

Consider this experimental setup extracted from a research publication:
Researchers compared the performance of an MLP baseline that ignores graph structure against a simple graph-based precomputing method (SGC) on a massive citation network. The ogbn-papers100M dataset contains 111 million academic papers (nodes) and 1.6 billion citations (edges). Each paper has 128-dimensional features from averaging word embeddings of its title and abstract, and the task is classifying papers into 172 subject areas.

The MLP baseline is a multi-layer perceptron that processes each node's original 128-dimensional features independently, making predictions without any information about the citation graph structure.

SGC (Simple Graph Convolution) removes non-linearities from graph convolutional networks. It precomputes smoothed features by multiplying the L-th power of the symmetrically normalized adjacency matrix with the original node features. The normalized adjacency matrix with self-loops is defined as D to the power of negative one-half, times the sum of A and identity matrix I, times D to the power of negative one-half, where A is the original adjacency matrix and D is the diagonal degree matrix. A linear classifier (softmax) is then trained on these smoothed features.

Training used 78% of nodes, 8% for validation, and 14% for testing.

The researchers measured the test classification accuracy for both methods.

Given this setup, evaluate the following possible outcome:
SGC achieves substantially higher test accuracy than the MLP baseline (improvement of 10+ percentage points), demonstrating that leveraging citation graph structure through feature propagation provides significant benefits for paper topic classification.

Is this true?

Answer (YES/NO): YES